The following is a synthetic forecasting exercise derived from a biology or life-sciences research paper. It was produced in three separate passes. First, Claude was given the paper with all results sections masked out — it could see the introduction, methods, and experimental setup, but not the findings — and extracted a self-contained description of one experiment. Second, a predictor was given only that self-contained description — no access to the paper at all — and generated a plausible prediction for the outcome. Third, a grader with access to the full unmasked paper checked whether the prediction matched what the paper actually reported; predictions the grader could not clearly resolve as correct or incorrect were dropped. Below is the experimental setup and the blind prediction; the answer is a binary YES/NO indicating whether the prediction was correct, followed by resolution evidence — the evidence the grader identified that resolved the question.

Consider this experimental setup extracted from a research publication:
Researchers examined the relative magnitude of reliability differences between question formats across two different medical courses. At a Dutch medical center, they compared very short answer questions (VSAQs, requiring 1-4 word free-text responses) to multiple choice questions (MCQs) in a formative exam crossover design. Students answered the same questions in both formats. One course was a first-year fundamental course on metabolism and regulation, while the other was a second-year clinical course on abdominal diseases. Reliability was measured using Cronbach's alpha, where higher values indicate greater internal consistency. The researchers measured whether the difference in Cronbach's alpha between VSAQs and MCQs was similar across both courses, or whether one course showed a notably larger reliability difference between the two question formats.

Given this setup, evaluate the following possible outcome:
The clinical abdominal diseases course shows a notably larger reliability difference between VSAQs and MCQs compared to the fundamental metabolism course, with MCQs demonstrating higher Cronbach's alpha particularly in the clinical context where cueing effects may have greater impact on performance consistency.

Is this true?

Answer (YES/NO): NO